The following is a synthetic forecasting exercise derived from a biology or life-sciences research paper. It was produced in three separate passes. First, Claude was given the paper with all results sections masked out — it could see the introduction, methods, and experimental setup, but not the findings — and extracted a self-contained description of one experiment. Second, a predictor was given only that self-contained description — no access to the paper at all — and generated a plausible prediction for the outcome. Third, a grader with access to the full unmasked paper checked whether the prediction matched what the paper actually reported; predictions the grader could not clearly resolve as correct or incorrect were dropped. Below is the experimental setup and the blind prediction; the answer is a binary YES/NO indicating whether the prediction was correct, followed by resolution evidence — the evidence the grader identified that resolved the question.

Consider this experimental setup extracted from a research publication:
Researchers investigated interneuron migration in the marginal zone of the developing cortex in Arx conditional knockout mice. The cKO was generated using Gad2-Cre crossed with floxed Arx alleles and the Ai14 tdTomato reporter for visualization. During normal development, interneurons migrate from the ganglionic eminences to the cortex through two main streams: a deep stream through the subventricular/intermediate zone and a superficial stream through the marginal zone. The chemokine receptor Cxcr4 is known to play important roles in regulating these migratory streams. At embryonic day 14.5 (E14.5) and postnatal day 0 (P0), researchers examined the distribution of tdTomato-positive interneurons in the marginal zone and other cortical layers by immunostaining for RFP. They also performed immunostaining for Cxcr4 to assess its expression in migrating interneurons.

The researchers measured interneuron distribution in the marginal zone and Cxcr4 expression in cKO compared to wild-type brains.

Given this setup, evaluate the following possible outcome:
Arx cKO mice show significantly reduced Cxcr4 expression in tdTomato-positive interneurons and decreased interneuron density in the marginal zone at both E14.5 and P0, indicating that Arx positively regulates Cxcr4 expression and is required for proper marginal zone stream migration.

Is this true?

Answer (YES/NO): YES